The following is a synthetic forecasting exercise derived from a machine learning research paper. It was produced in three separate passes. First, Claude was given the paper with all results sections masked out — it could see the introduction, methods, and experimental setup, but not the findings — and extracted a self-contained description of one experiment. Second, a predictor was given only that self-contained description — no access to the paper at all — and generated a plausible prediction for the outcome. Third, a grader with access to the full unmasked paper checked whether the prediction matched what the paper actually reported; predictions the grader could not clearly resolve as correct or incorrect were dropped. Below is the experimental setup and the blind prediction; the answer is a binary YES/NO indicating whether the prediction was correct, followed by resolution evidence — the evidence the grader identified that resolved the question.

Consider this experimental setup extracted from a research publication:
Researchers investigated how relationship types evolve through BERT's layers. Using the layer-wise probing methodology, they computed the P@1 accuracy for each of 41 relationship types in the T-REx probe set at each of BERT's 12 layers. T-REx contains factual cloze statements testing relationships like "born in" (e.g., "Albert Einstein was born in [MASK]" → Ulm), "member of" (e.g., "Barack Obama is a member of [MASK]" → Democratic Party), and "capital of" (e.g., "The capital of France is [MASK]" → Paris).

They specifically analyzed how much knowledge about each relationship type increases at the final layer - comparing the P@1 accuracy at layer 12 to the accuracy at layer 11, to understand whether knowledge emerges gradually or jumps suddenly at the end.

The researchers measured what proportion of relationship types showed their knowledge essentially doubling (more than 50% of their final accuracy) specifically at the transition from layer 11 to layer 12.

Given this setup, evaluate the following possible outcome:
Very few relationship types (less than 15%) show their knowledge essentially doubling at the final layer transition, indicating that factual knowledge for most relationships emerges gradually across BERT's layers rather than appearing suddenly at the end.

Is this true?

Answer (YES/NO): NO